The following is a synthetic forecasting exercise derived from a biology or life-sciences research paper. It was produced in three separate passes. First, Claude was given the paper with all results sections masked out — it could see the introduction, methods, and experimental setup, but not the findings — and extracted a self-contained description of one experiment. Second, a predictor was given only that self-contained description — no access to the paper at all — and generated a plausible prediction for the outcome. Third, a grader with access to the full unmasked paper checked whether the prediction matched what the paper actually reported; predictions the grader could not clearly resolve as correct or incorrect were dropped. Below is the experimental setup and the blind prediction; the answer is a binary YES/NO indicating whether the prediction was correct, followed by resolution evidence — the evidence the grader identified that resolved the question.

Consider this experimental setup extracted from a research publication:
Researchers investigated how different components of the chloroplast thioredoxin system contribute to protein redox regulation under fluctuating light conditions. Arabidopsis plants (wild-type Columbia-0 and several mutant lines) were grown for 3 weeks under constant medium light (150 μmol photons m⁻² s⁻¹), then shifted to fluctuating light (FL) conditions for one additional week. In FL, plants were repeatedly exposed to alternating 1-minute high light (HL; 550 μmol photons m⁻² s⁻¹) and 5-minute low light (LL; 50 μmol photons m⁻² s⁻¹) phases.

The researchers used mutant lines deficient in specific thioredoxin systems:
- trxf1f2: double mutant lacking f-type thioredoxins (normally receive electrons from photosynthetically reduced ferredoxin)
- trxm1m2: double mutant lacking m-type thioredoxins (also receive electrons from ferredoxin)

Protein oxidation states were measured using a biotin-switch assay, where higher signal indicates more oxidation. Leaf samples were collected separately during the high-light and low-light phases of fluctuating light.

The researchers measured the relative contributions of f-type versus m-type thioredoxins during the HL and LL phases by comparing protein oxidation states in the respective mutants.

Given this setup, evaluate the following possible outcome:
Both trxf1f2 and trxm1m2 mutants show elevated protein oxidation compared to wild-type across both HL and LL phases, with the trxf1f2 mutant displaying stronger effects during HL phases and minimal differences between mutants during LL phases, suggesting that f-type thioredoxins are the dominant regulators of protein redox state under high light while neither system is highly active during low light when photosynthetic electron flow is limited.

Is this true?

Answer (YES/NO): NO